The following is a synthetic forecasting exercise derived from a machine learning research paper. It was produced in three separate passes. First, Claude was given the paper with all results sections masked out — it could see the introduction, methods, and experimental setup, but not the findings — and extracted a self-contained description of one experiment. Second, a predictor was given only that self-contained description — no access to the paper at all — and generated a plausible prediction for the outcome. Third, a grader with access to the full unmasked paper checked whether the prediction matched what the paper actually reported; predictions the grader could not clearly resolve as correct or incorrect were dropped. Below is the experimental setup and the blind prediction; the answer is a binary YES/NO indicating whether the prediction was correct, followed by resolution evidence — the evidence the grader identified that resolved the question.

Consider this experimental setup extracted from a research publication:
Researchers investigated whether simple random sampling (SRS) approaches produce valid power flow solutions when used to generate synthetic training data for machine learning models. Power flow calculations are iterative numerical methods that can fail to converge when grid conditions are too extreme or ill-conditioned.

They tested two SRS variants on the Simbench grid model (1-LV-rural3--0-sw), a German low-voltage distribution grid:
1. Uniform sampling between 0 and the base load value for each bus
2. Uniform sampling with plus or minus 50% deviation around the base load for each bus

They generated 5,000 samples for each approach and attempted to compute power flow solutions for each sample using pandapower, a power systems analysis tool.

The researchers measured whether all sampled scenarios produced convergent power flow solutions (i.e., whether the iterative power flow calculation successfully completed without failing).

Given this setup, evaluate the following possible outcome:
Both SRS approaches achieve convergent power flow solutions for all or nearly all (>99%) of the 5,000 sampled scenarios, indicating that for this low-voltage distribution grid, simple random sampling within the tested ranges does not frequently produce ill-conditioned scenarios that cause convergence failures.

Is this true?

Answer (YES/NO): YES